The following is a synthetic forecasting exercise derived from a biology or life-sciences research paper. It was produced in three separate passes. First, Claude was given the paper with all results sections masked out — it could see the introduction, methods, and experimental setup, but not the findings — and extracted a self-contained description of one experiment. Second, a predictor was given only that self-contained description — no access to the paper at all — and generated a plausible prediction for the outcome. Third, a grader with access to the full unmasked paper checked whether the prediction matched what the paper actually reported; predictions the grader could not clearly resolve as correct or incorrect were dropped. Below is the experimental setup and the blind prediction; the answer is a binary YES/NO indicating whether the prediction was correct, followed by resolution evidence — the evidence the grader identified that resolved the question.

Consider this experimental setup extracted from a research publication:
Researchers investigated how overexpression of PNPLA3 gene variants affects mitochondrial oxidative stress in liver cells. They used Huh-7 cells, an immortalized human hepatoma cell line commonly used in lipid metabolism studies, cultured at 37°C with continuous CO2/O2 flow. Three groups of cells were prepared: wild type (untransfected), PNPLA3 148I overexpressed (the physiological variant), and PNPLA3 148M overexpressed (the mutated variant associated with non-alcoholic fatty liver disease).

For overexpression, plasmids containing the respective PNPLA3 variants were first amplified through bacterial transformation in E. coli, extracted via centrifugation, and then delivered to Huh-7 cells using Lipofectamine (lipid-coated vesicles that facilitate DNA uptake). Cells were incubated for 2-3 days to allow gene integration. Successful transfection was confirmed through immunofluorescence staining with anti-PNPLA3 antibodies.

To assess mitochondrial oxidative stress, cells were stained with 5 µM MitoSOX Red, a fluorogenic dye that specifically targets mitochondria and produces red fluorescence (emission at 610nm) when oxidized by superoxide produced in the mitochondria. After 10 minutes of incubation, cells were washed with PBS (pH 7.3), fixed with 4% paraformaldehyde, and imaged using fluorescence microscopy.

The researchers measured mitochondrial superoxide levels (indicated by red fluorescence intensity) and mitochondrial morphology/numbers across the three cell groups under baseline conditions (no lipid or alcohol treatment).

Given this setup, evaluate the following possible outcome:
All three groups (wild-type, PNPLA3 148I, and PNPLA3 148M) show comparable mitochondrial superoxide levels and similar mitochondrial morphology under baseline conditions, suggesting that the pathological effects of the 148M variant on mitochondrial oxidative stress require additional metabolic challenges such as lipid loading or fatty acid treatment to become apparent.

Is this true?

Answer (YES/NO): NO